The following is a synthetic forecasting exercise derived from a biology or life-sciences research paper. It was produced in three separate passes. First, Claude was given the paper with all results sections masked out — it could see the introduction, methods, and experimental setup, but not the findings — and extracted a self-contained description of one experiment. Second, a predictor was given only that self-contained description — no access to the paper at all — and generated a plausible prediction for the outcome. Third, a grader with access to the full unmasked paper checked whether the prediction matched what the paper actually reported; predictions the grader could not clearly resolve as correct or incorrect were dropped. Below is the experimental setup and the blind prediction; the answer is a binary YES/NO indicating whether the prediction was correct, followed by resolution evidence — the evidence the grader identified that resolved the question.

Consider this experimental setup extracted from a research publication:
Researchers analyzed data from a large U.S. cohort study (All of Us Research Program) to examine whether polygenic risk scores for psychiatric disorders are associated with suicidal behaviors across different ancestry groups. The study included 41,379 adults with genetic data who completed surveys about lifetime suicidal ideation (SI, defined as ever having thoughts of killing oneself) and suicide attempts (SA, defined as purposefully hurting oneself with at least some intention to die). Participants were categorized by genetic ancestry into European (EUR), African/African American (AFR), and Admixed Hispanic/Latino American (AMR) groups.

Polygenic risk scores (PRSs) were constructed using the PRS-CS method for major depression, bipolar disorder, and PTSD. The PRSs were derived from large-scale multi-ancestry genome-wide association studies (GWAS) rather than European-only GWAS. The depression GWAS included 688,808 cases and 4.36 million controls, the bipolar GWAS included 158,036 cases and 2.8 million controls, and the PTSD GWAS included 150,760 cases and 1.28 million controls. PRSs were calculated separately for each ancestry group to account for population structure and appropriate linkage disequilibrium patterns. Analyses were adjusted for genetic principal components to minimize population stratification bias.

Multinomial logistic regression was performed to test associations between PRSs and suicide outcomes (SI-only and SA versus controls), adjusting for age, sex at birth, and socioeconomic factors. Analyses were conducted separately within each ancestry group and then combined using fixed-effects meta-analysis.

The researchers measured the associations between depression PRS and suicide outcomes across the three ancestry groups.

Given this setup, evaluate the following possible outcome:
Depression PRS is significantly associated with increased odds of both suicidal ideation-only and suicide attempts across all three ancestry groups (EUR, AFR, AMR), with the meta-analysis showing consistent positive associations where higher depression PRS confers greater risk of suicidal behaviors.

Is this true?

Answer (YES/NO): YES